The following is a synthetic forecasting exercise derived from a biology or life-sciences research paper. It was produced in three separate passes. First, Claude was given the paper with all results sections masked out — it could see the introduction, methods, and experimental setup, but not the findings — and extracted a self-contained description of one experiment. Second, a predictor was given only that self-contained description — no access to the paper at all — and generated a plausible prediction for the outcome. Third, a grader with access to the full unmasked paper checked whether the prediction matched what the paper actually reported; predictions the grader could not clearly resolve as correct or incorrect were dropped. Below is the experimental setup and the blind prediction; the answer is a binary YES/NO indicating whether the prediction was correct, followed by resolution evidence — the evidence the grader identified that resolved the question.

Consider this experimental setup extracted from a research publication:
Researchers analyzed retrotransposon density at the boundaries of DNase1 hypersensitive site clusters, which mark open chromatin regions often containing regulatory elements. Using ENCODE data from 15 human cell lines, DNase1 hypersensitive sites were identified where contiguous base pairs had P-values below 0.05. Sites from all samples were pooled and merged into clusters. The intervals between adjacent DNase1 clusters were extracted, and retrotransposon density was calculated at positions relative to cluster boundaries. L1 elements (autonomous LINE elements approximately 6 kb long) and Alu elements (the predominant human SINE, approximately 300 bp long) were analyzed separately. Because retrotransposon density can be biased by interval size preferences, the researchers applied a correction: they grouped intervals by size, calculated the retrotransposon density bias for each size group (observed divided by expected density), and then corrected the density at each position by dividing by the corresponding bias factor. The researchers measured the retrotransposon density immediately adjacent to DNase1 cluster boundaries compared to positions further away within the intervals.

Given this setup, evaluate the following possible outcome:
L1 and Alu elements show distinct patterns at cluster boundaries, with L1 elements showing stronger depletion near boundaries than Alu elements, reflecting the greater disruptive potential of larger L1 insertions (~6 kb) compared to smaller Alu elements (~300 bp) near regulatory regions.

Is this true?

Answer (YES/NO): NO